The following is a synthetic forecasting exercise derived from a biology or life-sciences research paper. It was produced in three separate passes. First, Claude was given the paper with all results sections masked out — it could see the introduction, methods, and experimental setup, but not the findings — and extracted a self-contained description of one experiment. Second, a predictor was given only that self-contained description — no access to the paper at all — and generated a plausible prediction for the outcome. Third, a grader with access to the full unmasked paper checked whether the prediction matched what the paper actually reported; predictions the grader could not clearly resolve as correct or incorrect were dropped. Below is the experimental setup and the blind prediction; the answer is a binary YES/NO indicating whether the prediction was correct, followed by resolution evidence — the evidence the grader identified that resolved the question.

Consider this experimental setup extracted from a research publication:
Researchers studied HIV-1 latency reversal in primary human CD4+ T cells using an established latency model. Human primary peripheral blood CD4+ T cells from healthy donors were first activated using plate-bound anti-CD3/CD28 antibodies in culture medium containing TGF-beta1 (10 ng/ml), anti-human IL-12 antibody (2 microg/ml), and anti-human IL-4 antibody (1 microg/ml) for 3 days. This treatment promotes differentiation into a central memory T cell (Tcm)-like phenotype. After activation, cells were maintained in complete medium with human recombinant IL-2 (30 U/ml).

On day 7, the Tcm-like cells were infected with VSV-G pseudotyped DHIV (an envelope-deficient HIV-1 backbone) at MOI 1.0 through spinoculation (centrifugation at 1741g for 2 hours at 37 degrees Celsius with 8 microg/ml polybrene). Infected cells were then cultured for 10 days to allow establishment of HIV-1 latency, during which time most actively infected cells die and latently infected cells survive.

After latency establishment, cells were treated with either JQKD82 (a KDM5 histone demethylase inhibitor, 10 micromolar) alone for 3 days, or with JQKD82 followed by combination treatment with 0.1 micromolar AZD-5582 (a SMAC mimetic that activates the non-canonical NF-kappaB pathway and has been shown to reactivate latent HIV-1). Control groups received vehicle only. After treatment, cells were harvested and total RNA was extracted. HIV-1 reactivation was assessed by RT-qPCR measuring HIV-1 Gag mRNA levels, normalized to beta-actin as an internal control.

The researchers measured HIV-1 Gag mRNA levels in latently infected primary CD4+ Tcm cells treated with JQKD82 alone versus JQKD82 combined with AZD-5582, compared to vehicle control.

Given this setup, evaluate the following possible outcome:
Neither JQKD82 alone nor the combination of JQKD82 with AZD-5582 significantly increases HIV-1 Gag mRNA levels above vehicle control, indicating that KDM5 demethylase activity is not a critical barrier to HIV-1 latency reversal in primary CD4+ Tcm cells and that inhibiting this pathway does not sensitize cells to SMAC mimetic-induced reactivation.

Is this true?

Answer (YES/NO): NO